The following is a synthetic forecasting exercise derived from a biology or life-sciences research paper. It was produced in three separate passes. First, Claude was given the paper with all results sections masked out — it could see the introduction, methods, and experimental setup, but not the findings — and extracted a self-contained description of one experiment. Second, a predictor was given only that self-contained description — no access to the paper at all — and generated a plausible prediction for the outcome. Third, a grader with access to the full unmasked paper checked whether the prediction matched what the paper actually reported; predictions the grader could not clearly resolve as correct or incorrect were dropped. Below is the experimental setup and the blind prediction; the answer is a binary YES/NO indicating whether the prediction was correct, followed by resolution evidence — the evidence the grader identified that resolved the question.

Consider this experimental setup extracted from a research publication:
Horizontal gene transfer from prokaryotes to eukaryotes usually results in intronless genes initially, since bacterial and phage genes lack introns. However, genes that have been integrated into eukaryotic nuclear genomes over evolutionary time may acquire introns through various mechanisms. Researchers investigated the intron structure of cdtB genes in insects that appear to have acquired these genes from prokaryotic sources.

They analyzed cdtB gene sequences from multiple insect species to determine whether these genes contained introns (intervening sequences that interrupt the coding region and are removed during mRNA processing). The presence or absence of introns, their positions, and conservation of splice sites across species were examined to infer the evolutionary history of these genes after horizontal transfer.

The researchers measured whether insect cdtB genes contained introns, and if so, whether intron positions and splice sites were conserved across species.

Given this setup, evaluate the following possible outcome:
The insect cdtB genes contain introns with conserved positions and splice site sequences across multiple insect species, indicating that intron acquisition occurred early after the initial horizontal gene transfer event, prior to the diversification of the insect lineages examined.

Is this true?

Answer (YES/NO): NO